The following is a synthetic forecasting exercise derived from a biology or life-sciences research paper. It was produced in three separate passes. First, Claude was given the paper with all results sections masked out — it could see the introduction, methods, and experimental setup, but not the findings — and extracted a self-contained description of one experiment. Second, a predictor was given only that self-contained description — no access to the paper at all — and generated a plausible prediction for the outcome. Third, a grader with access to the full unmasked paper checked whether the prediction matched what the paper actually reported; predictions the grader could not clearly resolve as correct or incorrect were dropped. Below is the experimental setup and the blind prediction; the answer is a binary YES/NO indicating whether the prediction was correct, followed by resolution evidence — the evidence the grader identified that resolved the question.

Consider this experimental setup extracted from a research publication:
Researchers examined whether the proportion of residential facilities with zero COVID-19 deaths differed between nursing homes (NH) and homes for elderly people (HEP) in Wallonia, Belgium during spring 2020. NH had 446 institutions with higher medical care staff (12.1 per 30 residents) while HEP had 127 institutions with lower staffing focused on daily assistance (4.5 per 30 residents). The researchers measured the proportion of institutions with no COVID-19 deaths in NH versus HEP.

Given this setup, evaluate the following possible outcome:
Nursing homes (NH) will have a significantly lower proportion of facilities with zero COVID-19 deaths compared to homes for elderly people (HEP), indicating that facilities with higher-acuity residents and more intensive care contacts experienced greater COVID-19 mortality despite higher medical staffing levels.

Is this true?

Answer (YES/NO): YES